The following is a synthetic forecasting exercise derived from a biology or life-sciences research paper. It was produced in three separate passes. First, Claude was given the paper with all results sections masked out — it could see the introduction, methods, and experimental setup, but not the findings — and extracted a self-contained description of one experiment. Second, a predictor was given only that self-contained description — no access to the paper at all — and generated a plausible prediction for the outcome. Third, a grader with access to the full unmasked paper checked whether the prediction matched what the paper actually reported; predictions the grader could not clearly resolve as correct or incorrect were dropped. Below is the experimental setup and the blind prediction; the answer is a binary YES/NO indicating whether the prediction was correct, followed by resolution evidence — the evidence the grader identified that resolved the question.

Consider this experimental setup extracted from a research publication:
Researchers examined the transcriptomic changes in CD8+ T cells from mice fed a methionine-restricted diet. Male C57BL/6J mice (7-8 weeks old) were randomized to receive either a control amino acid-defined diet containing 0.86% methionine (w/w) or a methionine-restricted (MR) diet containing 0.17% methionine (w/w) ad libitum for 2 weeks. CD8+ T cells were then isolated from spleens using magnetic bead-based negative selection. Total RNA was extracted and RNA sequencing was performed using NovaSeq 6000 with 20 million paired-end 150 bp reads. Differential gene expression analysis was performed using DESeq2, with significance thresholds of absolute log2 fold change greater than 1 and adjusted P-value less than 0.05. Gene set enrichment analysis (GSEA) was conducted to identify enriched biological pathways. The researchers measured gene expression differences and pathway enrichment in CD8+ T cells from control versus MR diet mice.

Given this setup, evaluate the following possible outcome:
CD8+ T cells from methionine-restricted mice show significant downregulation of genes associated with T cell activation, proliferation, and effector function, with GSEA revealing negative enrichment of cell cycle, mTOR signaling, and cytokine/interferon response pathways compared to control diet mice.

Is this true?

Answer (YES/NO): NO